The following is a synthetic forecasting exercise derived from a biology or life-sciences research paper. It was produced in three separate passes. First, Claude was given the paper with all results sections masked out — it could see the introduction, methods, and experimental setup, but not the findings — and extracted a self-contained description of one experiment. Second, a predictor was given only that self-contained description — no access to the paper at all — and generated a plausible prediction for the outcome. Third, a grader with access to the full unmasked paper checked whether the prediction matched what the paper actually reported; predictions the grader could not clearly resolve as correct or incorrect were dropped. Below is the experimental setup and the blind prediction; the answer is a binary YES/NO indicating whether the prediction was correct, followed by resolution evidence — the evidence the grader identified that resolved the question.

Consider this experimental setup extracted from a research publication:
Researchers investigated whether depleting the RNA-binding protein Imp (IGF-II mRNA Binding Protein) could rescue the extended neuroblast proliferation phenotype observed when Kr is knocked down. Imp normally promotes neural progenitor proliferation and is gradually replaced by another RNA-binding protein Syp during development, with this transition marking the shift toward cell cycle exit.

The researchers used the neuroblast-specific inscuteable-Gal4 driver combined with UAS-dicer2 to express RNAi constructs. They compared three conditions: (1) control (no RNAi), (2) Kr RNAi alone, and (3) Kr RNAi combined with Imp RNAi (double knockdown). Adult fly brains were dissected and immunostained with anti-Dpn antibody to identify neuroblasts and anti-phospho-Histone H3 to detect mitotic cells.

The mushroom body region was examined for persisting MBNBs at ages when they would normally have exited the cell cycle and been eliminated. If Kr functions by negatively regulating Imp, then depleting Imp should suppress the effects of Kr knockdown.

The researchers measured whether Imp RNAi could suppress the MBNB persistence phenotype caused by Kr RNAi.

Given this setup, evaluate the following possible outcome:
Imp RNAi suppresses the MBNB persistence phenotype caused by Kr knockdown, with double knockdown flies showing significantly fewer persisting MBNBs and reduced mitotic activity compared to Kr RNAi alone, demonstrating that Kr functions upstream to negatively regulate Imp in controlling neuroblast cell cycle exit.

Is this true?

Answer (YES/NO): YES